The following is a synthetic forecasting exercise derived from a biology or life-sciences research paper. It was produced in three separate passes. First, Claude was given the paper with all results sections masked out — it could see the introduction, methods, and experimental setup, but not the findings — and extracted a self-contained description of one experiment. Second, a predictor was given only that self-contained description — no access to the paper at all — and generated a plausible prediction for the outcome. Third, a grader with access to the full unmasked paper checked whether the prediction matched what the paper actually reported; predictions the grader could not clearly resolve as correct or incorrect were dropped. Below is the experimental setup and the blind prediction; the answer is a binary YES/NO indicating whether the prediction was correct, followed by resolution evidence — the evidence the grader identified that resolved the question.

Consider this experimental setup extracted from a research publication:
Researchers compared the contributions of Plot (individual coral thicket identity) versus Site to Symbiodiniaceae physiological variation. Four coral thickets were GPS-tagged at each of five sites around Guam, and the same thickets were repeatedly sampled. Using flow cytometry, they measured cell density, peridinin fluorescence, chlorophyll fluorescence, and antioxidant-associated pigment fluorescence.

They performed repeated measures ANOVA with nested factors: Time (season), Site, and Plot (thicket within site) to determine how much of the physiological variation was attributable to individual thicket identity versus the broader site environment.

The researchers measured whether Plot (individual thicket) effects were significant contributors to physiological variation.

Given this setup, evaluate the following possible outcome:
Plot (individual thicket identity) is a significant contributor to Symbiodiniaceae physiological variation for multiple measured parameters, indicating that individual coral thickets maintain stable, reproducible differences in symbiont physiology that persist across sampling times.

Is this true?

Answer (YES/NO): NO